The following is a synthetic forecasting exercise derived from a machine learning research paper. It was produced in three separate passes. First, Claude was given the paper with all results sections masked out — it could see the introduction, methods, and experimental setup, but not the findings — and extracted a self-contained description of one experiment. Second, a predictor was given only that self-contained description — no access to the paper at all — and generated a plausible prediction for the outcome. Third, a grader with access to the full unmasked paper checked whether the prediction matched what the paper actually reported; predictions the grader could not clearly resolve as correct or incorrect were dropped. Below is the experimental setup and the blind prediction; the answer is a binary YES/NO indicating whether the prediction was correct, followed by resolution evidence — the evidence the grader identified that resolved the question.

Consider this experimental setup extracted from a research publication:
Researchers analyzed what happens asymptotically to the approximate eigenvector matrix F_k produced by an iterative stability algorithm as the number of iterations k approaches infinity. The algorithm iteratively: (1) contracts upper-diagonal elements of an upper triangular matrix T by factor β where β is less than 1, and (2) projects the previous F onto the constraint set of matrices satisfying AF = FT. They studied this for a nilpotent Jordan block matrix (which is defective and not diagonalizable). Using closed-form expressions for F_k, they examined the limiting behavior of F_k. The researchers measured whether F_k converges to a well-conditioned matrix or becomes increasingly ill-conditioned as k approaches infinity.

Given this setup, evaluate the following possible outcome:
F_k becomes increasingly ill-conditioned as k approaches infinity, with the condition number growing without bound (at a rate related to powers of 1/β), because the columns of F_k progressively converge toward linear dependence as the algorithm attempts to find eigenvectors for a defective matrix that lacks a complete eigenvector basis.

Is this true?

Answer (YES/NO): YES